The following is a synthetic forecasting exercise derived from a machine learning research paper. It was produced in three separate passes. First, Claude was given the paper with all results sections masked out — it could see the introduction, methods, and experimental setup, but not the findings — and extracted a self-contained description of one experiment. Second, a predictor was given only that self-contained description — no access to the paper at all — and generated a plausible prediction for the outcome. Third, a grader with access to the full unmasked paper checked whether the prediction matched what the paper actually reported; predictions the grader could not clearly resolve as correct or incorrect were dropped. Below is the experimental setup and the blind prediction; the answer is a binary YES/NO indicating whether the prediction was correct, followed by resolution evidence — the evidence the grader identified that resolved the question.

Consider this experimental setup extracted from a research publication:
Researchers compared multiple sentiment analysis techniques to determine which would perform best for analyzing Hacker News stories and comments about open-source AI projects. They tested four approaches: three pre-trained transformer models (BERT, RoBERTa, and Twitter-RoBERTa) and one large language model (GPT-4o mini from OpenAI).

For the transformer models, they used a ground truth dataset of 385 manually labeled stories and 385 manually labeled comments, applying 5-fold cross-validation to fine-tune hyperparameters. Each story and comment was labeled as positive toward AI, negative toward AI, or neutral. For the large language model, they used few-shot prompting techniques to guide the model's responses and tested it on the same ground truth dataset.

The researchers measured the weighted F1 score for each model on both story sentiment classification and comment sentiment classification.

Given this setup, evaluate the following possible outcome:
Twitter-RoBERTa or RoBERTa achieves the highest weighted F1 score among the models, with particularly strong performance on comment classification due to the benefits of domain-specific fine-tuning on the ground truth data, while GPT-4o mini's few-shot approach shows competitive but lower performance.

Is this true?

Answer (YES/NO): NO